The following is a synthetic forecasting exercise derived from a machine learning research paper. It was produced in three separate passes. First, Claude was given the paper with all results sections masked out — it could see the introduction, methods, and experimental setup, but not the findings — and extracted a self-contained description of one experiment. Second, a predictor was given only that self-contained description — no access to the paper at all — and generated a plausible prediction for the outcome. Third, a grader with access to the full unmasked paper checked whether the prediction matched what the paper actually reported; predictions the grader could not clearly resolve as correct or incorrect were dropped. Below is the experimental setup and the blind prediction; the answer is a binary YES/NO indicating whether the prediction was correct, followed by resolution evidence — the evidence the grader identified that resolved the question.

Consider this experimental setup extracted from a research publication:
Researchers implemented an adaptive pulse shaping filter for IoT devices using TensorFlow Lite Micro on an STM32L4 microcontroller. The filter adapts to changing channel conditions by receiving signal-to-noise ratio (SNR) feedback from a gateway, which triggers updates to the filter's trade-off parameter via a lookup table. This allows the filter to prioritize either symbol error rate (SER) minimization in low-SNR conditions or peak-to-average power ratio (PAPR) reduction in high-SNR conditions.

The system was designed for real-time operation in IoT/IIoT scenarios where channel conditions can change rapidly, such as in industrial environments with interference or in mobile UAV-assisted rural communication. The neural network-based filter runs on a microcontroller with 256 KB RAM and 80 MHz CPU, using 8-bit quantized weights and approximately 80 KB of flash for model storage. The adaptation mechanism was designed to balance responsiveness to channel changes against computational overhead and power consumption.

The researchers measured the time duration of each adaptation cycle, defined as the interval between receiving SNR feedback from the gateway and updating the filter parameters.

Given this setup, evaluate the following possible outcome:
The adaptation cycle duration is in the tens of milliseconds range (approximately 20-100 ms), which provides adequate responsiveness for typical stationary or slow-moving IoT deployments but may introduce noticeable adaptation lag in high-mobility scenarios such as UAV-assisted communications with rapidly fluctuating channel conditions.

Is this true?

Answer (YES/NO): NO